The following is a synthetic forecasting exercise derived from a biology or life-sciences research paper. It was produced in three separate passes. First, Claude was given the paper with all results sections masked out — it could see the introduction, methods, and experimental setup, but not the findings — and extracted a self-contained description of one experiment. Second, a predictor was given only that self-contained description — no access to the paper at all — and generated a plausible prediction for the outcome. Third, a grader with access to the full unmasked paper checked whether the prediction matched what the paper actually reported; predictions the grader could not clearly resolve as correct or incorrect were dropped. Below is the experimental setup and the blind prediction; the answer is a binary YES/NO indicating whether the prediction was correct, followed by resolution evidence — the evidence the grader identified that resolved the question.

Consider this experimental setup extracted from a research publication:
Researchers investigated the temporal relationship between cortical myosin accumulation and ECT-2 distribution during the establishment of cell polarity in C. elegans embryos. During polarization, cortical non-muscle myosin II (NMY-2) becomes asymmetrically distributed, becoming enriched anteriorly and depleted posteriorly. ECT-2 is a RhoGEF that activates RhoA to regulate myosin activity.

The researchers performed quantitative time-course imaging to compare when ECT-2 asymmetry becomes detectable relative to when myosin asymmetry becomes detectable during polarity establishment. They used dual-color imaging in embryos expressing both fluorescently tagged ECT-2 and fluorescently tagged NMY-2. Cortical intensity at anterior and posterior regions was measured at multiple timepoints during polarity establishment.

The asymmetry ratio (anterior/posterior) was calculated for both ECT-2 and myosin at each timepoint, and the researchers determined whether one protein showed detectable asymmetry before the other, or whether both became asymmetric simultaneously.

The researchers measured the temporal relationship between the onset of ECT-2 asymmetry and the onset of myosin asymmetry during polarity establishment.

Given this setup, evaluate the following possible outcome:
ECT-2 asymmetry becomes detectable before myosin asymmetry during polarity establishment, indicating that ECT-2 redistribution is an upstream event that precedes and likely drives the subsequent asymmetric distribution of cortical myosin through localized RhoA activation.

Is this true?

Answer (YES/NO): NO